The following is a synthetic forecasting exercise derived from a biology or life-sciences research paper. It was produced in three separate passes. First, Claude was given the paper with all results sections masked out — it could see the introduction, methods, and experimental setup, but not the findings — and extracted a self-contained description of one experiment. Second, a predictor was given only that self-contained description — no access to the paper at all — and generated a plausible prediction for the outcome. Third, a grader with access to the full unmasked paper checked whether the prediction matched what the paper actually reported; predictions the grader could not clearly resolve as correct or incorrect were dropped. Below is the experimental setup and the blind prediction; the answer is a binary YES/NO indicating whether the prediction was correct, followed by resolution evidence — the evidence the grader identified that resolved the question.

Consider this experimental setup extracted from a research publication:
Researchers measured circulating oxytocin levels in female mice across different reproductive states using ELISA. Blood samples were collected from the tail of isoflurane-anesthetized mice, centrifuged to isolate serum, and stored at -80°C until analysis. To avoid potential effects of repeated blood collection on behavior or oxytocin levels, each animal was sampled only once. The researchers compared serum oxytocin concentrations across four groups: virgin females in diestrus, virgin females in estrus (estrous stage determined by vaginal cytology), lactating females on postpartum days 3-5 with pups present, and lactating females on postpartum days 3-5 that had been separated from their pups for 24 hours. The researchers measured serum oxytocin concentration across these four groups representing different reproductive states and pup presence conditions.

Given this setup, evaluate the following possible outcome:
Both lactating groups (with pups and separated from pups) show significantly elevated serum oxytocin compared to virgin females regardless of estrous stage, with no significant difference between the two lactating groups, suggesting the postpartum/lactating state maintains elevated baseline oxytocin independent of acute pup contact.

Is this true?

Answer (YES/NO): NO